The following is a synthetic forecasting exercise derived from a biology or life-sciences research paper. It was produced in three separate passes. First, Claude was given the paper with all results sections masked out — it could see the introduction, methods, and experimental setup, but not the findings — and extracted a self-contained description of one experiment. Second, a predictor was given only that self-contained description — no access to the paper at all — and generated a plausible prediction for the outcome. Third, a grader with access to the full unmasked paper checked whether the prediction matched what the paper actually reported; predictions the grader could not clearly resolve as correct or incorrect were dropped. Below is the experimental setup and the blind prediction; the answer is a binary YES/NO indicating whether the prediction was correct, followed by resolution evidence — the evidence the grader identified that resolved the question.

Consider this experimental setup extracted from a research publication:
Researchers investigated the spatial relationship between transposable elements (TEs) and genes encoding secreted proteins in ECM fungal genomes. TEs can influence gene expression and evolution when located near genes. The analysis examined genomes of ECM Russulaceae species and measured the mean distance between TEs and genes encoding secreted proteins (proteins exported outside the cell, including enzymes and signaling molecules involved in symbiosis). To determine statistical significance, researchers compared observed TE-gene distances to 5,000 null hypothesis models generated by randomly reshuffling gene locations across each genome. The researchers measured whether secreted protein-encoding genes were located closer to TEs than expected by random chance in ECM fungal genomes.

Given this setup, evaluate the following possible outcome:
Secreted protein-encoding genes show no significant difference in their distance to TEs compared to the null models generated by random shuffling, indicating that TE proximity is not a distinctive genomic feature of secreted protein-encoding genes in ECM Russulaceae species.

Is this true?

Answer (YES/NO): NO